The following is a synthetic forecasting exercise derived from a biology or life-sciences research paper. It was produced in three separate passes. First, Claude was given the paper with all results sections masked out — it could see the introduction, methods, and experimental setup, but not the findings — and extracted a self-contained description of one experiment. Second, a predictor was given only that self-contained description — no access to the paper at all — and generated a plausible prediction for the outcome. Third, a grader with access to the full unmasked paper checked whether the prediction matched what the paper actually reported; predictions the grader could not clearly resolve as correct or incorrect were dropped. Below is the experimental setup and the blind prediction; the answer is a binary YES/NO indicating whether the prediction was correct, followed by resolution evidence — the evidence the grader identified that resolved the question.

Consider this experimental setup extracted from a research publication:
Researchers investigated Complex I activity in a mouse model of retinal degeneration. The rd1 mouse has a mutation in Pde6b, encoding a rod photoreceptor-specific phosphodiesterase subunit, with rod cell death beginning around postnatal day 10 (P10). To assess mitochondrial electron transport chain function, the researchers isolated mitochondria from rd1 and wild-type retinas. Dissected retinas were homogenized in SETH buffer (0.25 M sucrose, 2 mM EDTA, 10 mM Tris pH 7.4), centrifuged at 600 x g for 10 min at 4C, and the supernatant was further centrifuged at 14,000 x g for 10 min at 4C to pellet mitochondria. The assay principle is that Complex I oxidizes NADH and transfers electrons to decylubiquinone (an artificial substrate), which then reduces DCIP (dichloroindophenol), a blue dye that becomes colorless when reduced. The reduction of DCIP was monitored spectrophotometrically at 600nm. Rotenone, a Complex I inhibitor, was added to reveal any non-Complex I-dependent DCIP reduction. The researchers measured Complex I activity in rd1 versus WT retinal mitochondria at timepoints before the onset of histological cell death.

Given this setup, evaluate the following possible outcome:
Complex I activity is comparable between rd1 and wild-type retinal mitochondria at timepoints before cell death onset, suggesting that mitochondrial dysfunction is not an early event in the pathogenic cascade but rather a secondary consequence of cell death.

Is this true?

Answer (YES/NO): NO